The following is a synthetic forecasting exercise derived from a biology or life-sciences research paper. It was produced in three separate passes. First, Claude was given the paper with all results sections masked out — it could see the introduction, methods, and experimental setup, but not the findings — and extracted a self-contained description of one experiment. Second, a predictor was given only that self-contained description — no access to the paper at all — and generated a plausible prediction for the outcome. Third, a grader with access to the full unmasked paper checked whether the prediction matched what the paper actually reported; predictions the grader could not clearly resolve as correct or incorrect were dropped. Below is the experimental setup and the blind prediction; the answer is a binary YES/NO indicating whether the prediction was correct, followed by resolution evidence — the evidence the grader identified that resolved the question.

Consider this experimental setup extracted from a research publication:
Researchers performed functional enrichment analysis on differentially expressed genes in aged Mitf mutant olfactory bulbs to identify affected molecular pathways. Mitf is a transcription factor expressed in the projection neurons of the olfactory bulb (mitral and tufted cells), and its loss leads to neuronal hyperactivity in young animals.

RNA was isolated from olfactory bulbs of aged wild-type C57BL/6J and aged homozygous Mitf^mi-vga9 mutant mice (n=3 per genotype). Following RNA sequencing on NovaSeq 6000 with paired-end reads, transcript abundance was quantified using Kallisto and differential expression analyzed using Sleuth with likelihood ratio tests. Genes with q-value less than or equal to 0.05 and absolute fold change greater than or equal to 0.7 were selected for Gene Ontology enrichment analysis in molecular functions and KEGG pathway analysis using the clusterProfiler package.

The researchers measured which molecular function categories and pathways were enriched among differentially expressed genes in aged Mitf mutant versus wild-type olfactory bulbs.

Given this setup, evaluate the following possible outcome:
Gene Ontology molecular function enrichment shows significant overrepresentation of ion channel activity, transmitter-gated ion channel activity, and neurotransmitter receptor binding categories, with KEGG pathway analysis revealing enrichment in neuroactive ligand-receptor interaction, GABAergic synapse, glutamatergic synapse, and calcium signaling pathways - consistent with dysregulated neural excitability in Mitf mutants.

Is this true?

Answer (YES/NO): NO